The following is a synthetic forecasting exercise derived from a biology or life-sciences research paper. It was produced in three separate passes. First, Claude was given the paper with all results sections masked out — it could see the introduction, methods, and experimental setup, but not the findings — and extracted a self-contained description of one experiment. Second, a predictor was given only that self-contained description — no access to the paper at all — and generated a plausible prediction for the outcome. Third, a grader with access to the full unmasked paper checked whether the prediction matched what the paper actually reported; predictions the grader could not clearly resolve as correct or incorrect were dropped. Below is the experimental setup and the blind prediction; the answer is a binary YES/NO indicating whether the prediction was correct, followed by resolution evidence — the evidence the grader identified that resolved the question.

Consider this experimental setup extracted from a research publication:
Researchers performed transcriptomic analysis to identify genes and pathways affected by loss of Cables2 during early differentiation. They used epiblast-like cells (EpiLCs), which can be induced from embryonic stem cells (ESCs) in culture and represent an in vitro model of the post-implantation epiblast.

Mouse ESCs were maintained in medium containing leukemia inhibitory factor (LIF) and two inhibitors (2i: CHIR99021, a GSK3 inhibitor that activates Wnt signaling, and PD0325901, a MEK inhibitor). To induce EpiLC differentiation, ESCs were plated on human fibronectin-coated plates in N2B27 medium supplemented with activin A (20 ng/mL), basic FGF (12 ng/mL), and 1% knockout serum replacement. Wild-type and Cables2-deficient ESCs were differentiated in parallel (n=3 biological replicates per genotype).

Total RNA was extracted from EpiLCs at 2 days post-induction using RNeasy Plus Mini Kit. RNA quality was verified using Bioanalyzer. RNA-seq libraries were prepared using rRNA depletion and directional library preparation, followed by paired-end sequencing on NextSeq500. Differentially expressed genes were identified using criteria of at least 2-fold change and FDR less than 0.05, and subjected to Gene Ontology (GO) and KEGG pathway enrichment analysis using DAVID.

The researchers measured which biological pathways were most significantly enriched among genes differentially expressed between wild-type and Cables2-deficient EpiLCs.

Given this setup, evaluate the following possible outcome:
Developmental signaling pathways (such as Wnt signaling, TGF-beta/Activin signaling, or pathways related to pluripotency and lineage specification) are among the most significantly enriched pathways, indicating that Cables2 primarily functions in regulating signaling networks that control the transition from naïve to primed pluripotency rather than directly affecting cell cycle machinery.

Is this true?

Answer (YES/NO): YES